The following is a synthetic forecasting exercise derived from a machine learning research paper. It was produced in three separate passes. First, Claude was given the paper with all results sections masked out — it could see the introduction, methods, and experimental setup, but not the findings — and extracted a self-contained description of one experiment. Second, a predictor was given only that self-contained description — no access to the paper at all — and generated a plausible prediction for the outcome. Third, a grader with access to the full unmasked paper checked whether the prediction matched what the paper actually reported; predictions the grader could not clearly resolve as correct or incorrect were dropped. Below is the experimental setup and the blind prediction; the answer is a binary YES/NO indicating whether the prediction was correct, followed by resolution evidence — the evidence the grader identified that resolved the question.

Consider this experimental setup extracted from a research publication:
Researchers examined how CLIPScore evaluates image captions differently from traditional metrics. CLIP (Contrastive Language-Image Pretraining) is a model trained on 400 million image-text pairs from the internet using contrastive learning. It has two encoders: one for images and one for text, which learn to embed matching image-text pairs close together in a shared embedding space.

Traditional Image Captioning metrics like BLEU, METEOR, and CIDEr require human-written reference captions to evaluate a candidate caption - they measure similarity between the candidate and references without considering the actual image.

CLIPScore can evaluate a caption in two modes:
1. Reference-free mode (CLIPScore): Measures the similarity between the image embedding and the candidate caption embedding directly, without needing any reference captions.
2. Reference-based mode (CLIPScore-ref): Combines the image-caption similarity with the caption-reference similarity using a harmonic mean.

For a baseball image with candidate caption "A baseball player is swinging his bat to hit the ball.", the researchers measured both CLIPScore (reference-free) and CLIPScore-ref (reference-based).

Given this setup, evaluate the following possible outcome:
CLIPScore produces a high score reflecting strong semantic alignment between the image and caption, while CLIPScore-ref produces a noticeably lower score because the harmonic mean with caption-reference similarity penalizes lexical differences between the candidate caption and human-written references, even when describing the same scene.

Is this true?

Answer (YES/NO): NO